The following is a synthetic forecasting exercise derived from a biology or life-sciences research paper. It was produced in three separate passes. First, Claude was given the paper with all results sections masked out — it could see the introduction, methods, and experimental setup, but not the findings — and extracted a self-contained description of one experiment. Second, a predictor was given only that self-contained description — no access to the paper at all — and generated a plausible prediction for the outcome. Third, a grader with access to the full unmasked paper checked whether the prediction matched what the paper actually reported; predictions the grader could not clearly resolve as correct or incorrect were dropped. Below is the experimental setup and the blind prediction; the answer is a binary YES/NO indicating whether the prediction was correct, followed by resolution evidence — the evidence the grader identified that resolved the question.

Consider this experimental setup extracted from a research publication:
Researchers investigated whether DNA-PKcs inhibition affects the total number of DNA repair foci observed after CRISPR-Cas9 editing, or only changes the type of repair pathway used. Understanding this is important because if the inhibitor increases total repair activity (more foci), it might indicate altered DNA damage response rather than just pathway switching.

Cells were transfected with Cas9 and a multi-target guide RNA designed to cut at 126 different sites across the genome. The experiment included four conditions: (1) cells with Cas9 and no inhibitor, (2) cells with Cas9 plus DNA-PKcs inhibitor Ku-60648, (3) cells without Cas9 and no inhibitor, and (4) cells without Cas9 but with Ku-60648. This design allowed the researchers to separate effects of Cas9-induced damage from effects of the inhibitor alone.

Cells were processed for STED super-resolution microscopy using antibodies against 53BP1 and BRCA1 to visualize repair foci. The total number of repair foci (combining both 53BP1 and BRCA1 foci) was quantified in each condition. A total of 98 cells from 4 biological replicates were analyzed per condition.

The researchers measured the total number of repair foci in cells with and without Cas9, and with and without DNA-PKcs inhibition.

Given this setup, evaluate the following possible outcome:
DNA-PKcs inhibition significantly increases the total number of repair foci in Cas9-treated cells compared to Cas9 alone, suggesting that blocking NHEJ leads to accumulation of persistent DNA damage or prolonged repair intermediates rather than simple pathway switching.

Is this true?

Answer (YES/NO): NO